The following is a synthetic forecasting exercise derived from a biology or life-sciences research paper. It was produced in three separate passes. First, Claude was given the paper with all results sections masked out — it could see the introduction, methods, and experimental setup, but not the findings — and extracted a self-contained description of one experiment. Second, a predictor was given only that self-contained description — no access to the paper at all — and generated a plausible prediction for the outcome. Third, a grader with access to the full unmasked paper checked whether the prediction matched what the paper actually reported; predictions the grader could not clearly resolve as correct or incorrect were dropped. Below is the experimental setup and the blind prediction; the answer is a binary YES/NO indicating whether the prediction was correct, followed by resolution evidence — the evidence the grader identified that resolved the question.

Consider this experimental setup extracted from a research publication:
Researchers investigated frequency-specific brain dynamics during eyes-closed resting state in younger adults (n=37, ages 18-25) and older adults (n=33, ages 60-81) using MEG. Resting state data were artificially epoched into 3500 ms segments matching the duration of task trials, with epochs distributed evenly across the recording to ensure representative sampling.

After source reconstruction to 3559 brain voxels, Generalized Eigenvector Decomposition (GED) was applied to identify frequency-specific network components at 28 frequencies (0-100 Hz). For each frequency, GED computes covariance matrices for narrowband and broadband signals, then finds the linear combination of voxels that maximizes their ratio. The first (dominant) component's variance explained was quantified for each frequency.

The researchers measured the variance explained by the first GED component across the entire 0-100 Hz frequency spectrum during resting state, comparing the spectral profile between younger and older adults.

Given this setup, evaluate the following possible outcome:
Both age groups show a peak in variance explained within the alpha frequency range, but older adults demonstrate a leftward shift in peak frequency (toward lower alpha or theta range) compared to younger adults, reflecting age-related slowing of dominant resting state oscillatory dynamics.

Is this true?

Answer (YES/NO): YES